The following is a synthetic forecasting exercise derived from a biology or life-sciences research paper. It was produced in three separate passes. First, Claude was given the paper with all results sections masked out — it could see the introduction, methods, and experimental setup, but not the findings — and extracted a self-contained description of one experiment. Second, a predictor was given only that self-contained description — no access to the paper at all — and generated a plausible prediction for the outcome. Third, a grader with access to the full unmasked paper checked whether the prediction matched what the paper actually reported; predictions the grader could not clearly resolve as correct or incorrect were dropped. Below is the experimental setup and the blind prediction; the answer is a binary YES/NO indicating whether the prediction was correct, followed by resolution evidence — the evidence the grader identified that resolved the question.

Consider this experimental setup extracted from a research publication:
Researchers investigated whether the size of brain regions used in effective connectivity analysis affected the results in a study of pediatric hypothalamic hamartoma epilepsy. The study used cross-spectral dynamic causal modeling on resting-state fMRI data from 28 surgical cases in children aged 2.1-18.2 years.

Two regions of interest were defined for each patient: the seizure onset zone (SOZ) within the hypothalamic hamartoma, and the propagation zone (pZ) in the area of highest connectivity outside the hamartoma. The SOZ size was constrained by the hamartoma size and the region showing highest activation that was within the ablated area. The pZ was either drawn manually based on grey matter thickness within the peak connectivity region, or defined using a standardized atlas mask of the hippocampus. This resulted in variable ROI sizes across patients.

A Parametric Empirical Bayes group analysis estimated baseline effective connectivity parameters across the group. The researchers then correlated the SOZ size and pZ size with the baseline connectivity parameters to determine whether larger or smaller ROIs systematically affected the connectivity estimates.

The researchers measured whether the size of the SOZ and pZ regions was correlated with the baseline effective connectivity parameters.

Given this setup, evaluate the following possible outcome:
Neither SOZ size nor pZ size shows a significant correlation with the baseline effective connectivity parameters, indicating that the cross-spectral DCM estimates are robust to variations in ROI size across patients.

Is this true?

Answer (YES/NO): YES